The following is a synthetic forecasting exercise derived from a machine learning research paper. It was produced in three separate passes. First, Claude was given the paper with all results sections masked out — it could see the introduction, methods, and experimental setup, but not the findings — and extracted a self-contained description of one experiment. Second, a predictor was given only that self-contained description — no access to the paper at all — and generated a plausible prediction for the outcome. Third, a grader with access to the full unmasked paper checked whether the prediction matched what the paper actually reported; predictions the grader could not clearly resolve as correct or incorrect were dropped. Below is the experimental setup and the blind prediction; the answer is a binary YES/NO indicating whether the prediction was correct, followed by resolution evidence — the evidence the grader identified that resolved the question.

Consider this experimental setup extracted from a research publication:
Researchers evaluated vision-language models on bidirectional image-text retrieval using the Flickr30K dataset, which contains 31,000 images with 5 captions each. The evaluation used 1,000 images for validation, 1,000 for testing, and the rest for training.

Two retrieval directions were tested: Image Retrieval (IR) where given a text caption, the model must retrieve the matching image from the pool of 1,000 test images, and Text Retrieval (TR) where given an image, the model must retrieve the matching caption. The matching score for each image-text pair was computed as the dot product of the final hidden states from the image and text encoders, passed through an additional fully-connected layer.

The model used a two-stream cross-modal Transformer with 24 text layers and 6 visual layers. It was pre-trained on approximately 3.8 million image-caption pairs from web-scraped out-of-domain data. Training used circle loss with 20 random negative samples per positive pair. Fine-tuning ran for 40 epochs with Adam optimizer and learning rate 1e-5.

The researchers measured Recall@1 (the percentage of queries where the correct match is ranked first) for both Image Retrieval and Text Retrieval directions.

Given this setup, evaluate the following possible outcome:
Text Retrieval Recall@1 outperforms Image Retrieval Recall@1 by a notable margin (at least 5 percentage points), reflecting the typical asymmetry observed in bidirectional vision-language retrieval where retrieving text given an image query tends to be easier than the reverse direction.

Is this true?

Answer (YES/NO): YES